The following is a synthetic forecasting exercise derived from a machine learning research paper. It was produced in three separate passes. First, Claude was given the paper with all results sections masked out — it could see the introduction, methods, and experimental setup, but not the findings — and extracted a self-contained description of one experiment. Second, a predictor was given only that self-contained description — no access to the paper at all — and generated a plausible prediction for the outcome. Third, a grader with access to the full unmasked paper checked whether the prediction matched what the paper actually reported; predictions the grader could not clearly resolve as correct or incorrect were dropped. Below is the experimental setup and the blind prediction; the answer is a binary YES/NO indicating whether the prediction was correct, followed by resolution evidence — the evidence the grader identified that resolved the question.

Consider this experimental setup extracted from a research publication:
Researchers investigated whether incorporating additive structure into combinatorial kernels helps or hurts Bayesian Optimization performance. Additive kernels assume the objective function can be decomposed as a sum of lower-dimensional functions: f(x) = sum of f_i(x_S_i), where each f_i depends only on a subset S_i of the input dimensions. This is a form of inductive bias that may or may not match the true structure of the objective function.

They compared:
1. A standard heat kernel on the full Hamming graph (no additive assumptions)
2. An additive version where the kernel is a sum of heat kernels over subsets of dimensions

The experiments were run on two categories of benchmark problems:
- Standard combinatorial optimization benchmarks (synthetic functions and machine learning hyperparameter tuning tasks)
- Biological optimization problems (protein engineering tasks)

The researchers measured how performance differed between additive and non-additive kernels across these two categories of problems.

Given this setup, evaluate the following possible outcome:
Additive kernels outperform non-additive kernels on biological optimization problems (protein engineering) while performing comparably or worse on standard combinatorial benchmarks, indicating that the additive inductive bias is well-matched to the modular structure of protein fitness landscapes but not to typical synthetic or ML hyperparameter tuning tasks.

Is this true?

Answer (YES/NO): YES